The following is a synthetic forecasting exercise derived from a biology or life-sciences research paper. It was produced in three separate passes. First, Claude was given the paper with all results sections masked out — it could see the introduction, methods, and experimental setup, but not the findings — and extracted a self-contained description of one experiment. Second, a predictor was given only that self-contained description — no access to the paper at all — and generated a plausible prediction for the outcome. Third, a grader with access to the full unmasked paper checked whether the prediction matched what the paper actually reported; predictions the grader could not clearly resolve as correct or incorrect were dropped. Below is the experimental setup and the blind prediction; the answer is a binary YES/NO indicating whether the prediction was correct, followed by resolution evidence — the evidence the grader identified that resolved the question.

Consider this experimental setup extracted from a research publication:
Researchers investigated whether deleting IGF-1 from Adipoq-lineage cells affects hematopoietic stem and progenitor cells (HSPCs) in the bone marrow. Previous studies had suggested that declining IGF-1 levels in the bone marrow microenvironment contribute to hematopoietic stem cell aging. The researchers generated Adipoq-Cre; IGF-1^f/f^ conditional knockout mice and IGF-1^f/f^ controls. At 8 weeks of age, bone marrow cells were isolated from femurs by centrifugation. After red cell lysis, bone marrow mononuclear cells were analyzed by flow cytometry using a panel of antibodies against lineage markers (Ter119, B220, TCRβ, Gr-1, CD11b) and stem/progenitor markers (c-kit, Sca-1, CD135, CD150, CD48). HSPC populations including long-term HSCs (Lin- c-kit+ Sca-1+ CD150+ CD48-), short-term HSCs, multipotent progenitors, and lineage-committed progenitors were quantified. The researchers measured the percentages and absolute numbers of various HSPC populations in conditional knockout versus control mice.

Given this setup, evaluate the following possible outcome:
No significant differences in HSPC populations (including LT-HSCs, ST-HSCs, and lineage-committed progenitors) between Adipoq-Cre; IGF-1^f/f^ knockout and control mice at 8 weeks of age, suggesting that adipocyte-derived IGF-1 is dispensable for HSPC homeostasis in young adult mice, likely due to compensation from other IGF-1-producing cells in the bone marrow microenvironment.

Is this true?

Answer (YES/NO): YES